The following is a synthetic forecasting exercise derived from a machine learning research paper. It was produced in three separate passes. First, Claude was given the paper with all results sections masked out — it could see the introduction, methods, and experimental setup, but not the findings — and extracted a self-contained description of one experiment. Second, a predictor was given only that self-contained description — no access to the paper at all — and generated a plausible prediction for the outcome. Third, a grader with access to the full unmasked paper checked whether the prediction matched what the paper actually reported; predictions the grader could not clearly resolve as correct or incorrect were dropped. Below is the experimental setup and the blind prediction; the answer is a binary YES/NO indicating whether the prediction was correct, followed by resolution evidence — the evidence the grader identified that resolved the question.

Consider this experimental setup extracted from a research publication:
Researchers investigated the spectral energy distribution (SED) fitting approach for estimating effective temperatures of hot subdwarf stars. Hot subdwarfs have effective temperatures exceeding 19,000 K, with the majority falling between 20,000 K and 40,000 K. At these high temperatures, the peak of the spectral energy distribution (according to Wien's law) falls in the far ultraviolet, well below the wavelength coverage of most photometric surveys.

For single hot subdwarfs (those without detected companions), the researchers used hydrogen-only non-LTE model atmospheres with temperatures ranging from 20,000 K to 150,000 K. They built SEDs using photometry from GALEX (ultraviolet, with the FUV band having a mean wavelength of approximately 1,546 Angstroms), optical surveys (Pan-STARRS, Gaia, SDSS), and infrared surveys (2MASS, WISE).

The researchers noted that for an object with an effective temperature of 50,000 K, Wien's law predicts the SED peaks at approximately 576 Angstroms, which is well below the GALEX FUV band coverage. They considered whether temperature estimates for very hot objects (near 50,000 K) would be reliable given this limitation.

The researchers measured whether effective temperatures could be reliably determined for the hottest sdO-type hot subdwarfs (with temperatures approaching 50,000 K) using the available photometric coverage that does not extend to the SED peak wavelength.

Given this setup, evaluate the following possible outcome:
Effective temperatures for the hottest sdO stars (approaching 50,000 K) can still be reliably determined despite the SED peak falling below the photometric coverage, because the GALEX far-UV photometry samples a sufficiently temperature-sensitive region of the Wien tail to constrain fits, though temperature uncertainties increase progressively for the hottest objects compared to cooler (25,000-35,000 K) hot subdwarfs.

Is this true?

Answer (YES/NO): NO